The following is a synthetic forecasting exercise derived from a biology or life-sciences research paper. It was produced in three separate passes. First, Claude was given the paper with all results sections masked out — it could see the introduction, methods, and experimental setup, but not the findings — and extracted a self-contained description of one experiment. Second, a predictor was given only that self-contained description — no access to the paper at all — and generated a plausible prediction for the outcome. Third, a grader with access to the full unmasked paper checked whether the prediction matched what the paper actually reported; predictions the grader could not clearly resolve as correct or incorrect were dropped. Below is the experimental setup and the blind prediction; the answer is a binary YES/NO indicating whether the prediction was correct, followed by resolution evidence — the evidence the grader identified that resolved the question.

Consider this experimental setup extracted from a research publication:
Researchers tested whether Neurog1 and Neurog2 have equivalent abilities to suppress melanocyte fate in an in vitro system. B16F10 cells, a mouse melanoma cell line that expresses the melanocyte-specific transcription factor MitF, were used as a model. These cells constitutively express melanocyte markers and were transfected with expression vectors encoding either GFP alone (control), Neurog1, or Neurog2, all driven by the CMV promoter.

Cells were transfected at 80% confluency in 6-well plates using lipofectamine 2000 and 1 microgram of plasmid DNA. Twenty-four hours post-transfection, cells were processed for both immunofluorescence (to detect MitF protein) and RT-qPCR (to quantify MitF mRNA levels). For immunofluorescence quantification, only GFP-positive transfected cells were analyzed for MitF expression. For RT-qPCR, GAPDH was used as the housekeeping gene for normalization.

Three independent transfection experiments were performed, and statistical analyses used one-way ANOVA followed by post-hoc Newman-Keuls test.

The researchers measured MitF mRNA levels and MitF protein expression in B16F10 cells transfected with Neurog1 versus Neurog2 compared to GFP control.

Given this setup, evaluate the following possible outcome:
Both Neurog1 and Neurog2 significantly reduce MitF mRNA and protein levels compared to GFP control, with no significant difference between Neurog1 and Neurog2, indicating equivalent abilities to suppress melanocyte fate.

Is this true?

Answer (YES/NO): NO